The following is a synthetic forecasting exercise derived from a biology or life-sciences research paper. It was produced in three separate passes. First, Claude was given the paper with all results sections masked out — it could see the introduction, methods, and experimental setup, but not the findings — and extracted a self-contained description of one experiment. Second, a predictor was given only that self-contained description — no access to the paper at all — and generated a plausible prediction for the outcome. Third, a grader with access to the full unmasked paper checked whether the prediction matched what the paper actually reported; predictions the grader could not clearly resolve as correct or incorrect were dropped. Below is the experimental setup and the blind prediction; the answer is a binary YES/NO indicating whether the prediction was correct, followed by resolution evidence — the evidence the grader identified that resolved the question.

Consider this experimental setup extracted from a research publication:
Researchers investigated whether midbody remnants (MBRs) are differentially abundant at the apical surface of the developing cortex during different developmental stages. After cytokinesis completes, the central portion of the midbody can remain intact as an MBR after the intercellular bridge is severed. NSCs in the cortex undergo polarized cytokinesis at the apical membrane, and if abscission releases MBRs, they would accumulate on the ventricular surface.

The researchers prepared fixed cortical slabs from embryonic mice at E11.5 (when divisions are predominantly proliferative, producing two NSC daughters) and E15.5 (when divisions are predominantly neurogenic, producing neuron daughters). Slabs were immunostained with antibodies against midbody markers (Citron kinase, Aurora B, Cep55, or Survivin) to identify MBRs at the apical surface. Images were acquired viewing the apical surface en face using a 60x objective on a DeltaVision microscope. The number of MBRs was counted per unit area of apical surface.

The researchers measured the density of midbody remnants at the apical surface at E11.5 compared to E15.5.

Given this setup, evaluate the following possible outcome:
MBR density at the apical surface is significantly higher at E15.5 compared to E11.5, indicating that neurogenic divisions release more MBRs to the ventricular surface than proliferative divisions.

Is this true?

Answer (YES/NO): NO